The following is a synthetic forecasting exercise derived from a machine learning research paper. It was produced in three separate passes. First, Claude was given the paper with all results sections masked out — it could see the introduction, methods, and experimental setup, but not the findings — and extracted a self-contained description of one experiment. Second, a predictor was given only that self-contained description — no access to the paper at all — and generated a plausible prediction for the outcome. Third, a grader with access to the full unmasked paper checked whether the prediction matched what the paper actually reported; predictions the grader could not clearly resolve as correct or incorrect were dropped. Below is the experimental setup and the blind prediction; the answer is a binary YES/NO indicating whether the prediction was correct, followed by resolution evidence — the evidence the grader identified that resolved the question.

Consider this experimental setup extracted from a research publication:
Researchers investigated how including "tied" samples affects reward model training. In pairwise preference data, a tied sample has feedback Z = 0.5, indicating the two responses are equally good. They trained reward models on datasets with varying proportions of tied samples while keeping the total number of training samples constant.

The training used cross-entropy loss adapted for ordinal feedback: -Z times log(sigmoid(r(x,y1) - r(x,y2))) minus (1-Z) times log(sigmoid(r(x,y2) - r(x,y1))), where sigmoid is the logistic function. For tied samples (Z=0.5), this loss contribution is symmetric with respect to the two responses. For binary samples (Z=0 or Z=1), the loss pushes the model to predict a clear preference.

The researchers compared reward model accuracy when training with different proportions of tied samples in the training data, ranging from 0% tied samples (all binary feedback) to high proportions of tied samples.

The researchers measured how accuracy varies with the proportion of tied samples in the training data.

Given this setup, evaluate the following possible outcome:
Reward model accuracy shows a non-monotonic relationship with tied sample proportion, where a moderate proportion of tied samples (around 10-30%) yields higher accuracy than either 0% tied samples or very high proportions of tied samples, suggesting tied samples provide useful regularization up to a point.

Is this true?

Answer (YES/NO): NO